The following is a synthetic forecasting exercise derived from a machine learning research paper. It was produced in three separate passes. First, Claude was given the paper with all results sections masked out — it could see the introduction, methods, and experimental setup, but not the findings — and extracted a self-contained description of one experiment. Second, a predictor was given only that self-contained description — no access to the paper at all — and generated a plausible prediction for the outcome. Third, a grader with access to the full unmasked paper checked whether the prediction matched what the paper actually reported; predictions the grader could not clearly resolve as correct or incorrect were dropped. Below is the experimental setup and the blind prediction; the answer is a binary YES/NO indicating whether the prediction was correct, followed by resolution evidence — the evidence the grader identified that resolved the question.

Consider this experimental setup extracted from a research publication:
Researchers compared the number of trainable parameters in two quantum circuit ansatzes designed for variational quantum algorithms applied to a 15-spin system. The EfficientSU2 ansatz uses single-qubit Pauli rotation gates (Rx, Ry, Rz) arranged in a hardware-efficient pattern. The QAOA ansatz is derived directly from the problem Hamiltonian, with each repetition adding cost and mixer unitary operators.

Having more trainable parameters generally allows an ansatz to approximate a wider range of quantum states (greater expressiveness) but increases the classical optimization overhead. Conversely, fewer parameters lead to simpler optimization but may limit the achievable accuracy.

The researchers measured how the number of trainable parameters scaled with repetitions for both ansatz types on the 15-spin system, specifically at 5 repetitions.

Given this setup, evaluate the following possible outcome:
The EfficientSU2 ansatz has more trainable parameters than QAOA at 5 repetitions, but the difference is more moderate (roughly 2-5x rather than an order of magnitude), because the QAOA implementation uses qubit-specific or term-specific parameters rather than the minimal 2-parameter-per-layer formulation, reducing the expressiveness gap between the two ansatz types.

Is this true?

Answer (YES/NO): NO